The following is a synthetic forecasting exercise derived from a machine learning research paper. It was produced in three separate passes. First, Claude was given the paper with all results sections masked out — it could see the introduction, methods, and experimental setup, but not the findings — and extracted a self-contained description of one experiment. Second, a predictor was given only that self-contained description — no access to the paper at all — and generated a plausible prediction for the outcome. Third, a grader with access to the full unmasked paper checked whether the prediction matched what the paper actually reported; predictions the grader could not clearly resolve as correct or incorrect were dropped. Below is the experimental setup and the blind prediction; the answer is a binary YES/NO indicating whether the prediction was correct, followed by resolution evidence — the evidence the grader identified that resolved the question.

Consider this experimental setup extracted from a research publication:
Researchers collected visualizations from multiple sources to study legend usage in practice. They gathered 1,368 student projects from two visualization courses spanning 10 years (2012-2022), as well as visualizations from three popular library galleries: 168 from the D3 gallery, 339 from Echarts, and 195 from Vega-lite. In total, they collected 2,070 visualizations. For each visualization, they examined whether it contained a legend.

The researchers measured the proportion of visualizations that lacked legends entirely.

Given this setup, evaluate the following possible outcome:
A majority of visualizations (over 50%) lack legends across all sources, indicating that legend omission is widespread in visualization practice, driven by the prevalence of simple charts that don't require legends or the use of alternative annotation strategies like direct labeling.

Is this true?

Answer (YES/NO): NO